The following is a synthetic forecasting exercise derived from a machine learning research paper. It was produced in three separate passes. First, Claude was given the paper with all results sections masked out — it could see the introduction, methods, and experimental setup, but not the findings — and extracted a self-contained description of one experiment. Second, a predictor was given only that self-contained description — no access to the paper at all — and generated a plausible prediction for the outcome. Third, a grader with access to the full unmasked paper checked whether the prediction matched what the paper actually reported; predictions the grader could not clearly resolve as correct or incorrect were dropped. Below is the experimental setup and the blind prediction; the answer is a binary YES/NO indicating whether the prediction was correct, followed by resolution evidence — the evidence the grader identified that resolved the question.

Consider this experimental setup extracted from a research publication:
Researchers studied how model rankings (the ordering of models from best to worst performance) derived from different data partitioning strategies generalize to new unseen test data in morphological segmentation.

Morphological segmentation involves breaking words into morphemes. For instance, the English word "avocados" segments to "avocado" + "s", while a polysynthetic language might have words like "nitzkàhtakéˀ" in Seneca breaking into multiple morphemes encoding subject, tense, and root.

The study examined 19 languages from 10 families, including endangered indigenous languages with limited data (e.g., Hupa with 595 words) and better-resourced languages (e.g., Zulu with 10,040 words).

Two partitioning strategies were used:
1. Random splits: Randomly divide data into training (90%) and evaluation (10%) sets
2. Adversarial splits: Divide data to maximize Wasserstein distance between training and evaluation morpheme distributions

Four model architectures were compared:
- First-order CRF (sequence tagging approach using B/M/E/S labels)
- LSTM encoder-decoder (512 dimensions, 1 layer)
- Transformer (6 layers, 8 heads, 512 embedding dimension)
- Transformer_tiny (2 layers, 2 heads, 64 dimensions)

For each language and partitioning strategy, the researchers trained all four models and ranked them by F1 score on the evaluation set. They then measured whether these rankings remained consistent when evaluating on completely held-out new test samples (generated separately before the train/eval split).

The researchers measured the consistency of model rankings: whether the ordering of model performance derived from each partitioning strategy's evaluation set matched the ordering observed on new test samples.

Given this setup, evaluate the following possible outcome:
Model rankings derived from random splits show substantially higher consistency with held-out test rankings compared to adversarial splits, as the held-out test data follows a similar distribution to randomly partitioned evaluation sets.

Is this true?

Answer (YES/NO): NO